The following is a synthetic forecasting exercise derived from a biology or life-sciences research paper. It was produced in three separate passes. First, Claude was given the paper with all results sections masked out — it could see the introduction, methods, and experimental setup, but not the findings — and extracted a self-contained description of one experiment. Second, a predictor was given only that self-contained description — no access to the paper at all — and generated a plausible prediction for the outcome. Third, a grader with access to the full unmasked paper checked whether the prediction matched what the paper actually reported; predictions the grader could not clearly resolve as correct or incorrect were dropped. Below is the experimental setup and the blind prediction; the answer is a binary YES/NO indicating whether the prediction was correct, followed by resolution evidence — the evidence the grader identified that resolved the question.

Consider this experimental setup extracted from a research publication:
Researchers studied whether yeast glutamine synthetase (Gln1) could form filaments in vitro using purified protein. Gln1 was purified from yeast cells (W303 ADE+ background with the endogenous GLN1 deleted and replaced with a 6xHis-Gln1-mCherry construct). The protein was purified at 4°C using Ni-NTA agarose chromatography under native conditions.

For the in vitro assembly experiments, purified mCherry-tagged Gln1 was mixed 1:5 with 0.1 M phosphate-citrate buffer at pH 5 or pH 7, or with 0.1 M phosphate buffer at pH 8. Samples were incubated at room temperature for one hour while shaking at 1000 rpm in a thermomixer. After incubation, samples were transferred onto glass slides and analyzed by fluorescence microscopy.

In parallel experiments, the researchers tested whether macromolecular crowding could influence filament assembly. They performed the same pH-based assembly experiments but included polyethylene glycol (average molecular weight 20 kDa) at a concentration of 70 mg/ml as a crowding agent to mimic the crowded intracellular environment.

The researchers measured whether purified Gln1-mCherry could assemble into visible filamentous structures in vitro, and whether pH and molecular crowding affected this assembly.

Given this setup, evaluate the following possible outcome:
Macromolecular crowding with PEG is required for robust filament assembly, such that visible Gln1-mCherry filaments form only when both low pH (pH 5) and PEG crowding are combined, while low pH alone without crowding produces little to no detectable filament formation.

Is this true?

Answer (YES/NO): YES